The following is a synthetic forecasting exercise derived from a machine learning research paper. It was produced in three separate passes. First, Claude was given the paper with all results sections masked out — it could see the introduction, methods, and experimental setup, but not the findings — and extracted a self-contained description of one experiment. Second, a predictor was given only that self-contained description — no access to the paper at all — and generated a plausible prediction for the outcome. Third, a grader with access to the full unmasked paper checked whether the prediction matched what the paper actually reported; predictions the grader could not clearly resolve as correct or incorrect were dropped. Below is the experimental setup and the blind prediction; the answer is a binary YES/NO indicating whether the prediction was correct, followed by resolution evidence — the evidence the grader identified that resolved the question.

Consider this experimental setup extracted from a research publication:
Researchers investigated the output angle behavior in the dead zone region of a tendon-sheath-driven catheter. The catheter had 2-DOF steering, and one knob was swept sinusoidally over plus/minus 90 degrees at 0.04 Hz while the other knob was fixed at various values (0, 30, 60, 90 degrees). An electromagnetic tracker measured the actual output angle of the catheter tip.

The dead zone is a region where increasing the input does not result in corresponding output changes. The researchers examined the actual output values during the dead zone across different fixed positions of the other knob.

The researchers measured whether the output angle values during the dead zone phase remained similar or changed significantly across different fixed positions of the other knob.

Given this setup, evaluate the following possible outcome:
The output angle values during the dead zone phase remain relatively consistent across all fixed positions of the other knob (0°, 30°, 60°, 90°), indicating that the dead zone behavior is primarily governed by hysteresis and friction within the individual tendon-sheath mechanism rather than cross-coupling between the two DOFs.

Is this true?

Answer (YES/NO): NO